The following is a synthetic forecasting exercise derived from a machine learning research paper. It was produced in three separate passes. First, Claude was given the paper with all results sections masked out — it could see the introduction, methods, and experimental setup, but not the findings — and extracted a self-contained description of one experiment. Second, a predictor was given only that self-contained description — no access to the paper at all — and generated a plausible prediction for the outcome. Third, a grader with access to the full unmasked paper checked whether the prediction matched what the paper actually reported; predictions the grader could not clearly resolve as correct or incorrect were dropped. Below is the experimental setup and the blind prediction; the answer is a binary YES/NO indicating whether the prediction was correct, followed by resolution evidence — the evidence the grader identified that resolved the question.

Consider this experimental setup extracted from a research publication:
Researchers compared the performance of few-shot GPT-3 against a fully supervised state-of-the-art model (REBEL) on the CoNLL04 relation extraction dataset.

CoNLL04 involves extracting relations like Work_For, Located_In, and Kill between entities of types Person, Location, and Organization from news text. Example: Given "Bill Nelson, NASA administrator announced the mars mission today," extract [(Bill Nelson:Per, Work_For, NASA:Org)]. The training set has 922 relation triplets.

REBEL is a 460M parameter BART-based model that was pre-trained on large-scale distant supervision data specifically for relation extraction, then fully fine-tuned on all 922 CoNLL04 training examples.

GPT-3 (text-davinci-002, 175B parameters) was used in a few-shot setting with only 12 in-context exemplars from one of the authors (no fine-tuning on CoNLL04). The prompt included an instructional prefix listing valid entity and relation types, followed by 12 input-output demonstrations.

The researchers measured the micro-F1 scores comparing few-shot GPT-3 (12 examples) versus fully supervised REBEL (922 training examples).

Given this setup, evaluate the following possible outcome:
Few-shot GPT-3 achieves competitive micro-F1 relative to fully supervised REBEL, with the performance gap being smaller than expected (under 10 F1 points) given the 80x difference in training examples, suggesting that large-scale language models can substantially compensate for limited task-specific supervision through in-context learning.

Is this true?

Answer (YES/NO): YES